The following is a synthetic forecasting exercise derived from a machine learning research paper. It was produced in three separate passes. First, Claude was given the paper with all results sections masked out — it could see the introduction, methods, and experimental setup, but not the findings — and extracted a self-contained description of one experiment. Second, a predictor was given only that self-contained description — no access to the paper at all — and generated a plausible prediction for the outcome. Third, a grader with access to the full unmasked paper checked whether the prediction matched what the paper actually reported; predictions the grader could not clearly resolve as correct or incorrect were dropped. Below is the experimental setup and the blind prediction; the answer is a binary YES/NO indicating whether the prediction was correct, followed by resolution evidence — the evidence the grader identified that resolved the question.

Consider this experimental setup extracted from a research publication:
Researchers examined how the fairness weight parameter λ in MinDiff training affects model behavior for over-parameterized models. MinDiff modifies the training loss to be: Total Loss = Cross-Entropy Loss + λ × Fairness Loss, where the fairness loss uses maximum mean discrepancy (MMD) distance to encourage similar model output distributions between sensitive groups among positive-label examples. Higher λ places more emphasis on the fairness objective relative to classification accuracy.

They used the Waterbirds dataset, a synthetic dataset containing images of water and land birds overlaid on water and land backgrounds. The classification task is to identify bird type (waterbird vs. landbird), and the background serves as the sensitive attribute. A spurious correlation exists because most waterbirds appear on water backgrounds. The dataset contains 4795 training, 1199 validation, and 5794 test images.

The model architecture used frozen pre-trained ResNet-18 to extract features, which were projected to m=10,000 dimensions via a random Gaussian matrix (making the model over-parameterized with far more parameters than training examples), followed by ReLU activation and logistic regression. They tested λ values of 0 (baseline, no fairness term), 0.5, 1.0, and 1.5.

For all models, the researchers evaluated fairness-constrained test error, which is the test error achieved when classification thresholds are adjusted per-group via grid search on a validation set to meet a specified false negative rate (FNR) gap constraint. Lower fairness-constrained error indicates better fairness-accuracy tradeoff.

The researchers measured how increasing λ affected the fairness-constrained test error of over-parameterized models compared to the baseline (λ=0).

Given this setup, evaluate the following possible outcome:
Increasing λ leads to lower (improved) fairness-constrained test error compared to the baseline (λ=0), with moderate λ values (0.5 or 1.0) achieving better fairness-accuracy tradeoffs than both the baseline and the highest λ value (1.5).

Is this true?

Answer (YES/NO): NO